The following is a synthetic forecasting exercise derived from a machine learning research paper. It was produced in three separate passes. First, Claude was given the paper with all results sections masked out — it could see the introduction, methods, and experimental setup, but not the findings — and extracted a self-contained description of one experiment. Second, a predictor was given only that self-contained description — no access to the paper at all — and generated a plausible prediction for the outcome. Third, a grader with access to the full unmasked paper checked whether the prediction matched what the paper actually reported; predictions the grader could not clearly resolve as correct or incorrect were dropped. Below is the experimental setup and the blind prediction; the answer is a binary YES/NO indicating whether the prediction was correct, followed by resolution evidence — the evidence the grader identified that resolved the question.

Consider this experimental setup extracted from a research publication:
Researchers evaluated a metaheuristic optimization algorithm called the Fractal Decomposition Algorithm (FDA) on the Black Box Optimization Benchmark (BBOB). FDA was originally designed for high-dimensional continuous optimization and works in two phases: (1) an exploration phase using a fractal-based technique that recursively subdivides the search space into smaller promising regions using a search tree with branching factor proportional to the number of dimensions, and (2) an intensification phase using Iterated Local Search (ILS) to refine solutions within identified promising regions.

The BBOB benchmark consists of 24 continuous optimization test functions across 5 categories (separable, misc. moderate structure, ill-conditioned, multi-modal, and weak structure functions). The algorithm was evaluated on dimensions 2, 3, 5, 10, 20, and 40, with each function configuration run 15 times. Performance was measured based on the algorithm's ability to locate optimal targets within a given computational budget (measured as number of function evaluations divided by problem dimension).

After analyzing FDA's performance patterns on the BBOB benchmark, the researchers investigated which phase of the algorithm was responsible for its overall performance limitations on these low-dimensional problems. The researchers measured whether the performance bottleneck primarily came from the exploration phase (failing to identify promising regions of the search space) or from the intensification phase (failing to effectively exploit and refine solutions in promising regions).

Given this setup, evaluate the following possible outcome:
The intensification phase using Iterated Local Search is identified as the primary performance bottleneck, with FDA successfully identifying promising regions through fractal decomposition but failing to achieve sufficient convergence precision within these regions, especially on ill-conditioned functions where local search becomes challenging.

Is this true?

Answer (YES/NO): NO